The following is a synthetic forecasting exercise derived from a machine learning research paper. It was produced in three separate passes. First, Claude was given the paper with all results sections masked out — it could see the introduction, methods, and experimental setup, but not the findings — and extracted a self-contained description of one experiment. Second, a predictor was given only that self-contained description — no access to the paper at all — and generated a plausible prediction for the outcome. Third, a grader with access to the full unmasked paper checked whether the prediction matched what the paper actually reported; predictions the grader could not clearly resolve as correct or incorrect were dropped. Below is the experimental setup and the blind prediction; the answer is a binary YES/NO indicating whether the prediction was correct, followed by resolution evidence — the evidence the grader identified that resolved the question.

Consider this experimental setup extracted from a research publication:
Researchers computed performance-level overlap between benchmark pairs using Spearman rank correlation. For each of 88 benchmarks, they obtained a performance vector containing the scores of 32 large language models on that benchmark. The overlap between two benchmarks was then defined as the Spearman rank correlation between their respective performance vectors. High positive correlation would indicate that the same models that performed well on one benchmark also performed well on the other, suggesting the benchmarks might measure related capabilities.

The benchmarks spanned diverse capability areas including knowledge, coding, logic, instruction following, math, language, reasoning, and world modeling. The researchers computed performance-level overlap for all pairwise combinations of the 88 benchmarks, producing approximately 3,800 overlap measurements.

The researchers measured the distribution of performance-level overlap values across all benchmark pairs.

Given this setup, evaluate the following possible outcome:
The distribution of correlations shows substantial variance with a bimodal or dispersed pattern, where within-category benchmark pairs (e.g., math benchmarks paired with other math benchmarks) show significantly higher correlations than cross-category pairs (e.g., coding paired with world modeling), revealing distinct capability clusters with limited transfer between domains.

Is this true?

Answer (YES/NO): NO